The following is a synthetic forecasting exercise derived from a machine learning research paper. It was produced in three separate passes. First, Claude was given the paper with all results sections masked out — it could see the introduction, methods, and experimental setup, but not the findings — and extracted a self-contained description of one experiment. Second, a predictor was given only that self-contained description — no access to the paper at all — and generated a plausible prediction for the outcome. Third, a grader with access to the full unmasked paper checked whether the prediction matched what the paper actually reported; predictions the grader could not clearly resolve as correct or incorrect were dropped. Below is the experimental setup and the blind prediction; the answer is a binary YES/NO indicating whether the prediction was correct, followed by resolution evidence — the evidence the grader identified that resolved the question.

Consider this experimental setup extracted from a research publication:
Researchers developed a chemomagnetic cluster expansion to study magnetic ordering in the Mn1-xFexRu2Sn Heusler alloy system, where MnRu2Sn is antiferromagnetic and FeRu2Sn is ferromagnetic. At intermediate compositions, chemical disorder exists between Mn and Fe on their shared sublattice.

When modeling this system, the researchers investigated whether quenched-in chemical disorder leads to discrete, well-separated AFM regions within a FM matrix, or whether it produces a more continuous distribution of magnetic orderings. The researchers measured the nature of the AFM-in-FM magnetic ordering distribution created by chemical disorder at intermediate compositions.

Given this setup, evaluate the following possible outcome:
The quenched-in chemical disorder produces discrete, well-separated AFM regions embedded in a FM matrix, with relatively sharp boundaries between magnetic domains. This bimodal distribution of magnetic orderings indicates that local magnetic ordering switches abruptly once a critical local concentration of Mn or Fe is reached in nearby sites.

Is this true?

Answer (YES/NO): NO